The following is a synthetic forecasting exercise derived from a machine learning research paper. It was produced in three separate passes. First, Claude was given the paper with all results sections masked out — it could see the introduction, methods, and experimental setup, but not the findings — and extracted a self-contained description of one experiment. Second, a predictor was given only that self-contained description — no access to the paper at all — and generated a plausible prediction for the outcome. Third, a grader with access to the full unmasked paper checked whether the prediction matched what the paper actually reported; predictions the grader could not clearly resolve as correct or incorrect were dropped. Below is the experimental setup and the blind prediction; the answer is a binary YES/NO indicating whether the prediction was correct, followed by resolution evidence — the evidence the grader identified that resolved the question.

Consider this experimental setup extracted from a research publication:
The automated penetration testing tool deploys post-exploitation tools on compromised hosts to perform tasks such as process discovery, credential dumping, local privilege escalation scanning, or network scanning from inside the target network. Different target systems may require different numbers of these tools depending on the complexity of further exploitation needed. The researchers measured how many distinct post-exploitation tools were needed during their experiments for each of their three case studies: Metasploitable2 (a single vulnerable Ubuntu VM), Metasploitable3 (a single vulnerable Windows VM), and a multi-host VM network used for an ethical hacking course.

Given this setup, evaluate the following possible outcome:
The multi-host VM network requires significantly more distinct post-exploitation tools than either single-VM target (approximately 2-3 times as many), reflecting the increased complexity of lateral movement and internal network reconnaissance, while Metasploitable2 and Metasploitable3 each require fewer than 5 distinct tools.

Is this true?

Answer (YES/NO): YES